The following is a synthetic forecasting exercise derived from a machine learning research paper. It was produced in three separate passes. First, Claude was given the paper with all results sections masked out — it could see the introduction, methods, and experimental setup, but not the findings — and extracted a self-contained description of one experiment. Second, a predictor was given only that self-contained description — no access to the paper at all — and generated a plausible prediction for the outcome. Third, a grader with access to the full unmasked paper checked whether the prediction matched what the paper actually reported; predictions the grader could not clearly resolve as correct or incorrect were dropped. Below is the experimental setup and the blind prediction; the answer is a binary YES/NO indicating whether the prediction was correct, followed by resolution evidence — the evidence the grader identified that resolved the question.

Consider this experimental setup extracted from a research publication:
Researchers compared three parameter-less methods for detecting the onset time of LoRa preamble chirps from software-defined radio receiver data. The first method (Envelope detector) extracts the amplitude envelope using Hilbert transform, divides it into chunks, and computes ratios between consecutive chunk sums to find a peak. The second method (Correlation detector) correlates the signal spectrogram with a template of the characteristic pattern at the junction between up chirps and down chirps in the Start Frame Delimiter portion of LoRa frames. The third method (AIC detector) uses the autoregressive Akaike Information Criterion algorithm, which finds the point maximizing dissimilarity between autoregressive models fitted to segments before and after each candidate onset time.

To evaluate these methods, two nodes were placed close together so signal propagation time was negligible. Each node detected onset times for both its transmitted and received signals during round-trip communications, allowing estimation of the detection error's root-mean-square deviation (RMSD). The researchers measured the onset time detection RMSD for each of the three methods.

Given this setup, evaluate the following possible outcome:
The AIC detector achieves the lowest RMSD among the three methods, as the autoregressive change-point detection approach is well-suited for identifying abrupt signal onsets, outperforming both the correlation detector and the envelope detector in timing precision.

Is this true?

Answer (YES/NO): YES